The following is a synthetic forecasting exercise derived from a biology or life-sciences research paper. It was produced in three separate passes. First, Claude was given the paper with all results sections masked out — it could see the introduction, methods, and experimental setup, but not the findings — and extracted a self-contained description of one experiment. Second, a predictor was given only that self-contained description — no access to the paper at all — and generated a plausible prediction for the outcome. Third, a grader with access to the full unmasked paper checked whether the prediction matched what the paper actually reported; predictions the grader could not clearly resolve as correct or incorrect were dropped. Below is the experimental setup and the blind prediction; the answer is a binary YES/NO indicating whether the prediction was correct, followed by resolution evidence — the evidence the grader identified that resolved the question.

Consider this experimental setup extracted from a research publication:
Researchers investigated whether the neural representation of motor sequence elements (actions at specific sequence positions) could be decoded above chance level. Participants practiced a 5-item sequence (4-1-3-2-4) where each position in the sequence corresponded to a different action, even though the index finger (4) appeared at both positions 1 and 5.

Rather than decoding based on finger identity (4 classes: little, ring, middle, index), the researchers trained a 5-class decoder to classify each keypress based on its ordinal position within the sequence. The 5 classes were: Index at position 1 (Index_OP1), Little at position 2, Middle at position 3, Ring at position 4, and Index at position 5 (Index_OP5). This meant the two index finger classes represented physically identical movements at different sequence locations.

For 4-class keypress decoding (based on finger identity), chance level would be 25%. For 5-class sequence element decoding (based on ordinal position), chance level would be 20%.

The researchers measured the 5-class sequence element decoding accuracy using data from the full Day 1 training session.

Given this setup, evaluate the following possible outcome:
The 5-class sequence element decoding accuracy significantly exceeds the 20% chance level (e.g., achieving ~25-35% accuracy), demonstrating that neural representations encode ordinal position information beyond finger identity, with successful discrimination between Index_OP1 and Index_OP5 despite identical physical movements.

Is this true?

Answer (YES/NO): NO